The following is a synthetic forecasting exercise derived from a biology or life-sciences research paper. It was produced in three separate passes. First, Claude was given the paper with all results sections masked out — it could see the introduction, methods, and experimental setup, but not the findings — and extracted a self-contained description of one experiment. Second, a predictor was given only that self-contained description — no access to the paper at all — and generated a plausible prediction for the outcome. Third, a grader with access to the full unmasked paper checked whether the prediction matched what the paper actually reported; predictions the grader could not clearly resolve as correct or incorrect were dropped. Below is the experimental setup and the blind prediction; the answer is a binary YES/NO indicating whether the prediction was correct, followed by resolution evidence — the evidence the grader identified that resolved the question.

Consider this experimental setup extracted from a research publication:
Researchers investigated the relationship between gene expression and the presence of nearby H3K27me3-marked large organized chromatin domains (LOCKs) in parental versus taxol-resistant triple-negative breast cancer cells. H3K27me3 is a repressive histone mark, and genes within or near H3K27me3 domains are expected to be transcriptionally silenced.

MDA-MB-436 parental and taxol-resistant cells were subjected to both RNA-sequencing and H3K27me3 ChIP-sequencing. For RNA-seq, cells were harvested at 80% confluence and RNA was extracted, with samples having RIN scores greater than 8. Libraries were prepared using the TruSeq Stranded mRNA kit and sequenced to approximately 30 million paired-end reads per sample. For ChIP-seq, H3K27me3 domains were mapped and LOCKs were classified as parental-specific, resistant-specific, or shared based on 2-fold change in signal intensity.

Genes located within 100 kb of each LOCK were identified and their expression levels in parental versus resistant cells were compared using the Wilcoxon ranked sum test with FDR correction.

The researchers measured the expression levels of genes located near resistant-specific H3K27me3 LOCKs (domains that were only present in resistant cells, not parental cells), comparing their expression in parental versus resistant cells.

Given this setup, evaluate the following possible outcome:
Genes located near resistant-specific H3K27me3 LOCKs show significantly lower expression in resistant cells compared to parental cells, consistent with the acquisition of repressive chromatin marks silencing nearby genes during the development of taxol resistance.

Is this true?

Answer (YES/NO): NO